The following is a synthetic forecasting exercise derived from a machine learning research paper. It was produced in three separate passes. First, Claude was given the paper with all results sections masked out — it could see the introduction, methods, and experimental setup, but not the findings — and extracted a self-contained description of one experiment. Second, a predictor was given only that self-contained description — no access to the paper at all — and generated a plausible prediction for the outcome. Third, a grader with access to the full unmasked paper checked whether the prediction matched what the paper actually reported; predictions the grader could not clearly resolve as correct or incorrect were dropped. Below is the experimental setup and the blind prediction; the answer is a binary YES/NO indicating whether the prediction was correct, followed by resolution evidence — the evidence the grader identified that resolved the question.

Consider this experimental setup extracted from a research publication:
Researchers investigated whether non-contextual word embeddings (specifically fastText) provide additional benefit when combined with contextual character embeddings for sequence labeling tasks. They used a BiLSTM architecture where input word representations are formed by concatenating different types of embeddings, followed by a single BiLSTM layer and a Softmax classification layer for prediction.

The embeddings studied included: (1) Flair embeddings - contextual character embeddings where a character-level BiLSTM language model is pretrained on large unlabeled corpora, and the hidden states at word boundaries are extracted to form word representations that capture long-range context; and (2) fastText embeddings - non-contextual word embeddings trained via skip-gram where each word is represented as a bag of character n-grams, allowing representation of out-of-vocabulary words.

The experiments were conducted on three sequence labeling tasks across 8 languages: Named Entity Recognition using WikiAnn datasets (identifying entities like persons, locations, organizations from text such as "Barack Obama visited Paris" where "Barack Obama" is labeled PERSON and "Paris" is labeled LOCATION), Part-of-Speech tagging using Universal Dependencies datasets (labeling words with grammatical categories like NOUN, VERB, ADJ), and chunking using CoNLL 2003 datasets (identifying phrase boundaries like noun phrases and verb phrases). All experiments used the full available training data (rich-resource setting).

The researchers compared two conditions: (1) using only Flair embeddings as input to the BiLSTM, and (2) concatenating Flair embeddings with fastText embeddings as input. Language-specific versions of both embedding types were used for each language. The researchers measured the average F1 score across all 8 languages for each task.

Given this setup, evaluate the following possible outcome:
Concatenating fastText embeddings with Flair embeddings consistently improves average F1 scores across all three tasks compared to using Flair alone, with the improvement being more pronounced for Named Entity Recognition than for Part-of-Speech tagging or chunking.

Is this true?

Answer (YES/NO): YES